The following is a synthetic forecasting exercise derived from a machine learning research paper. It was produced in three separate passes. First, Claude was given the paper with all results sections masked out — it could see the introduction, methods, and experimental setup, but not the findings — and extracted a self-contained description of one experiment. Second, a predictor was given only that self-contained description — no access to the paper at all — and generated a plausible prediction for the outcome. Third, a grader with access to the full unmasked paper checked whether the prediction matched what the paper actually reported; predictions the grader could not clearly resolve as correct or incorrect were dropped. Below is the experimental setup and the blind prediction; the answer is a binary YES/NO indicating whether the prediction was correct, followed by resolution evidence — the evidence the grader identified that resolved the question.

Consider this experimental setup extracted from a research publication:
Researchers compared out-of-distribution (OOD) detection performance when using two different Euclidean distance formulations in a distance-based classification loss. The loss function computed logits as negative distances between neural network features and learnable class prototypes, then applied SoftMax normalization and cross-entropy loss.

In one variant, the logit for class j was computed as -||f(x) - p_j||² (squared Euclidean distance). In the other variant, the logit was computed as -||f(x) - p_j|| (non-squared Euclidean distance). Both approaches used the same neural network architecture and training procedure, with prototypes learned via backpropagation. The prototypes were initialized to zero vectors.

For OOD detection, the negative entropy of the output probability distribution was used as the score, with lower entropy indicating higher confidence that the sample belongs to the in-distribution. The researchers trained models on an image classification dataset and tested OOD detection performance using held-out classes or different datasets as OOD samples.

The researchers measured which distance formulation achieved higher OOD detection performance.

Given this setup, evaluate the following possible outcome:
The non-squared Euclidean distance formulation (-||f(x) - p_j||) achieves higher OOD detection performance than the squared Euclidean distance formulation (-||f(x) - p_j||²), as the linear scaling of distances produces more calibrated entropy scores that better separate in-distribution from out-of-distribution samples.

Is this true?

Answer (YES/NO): YES